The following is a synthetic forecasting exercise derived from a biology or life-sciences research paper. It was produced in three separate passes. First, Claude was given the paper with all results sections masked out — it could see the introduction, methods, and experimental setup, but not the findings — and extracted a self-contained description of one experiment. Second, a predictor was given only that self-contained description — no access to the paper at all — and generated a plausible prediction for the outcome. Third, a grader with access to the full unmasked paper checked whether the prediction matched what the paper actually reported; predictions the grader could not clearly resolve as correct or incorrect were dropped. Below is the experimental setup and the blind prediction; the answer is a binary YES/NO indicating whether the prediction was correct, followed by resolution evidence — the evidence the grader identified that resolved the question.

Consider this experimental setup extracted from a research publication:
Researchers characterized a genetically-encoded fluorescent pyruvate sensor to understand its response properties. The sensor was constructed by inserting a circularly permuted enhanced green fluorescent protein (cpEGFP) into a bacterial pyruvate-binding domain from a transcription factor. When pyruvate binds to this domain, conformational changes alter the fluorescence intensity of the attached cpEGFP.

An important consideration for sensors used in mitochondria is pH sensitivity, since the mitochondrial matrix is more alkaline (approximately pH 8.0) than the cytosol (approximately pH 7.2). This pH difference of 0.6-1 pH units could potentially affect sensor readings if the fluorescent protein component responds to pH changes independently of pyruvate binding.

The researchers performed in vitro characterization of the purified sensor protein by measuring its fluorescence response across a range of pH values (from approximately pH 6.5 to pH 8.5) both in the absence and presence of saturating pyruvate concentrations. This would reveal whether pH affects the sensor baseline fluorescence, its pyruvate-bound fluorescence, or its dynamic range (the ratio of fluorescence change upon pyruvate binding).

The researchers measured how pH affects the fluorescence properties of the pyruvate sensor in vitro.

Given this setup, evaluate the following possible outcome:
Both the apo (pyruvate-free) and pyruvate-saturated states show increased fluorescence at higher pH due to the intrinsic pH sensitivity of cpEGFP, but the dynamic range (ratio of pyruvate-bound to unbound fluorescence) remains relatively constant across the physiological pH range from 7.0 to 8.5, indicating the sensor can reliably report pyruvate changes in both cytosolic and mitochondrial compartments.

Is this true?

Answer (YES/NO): YES